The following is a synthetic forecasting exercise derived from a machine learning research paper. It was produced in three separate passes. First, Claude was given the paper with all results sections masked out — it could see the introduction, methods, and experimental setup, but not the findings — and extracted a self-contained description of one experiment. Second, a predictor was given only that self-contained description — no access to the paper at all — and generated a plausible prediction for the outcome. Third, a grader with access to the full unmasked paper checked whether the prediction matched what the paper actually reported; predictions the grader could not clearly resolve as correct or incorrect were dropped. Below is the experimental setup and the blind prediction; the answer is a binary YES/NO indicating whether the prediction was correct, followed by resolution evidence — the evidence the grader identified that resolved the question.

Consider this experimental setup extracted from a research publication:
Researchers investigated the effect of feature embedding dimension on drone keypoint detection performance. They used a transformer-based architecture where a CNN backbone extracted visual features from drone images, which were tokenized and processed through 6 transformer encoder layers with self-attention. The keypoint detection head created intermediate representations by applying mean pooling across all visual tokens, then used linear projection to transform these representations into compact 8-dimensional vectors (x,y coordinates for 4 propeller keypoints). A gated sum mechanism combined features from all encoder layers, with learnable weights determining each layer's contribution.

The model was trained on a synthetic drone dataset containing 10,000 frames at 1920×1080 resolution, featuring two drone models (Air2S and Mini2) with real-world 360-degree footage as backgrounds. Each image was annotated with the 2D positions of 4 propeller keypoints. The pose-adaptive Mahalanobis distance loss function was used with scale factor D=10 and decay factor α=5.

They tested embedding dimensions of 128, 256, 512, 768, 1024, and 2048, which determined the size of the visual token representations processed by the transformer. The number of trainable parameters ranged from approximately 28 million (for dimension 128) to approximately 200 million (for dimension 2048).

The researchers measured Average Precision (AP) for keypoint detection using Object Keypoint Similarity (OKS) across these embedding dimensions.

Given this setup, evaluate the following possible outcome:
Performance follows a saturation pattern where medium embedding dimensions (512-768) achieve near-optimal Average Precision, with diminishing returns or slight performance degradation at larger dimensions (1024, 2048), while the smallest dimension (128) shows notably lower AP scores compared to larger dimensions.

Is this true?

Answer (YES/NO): NO